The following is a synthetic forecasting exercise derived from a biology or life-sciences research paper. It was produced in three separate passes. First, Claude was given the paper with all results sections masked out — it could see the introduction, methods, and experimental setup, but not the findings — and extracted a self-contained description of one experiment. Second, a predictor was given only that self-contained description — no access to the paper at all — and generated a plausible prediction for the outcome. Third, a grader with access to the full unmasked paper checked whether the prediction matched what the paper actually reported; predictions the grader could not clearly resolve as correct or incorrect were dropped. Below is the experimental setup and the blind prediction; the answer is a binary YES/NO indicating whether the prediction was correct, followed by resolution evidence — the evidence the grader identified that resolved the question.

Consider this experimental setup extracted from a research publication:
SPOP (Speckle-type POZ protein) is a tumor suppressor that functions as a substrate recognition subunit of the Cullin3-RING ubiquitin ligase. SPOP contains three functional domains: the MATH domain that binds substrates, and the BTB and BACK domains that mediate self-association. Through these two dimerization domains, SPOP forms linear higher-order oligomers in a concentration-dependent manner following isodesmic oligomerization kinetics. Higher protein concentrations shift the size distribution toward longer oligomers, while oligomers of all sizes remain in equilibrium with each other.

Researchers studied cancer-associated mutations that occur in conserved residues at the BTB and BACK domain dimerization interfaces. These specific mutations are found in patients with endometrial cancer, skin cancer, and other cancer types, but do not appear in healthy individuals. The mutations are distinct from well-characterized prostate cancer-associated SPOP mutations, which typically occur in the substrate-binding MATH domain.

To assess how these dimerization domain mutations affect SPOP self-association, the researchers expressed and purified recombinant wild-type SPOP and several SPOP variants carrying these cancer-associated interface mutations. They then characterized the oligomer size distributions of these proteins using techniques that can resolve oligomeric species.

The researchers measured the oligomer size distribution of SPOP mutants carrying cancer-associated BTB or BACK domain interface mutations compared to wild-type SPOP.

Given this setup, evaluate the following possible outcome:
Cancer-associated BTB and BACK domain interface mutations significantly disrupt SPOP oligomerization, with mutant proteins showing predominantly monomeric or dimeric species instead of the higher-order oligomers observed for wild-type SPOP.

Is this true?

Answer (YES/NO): NO